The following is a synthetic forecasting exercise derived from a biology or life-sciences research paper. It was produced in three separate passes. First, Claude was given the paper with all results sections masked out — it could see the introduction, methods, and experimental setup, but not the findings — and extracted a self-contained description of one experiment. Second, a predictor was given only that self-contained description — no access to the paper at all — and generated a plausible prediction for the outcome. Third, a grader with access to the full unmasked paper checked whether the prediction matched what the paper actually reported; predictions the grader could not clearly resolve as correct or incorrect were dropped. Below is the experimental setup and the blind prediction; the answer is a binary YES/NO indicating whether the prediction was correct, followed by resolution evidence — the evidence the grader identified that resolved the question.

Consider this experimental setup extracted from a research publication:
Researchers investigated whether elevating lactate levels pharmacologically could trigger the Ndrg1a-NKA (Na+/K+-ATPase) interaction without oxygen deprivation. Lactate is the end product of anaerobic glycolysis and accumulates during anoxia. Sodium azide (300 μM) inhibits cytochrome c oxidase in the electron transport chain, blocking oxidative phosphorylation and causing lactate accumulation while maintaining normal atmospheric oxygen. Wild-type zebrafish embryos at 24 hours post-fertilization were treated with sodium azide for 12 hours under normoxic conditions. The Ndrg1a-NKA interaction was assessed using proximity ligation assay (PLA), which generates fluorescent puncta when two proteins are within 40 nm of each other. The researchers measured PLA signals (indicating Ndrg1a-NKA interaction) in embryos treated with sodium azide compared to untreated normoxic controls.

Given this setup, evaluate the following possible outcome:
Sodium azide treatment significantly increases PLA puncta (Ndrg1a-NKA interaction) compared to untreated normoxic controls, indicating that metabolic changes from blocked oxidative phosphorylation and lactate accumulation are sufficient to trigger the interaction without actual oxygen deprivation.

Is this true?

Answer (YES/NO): YES